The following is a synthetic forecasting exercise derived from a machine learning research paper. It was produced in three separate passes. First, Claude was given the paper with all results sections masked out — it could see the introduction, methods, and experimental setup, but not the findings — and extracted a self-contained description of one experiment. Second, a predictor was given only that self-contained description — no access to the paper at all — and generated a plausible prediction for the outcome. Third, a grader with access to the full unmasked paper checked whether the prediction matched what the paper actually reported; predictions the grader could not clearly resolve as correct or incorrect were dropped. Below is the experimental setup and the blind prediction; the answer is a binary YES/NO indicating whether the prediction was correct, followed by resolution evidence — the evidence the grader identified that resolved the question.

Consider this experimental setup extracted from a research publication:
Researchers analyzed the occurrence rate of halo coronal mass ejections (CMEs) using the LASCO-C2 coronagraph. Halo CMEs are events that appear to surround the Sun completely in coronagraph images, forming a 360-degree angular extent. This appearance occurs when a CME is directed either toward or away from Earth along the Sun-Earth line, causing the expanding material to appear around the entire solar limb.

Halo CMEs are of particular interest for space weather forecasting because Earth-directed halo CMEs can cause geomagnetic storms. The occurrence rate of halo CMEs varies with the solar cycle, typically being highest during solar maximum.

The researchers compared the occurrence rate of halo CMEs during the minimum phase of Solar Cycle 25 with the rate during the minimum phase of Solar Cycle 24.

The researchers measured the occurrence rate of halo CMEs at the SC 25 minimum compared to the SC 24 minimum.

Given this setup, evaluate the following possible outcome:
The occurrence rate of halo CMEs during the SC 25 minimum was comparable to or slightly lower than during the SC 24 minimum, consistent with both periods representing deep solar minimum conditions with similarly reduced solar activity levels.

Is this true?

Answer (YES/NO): NO